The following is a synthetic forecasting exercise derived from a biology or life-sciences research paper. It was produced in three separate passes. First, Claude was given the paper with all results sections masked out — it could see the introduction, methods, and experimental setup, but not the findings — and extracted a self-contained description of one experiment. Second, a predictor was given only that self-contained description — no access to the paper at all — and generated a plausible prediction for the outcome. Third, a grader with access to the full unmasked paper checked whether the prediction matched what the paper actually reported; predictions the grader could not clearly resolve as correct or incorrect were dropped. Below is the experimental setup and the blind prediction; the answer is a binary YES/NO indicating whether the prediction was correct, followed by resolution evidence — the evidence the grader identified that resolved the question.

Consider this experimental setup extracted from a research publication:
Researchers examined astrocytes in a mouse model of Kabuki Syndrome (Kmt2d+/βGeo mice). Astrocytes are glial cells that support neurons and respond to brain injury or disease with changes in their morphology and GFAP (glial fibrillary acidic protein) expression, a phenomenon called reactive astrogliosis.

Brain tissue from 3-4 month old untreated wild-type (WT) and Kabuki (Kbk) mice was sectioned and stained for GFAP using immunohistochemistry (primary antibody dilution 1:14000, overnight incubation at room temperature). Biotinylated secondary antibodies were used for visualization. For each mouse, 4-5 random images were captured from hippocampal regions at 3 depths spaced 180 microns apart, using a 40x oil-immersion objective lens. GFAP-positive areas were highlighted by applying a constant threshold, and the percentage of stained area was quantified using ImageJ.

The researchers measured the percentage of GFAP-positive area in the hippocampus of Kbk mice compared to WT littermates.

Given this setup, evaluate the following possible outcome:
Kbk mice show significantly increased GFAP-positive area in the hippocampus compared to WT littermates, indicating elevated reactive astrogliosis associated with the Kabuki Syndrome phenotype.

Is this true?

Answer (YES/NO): NO